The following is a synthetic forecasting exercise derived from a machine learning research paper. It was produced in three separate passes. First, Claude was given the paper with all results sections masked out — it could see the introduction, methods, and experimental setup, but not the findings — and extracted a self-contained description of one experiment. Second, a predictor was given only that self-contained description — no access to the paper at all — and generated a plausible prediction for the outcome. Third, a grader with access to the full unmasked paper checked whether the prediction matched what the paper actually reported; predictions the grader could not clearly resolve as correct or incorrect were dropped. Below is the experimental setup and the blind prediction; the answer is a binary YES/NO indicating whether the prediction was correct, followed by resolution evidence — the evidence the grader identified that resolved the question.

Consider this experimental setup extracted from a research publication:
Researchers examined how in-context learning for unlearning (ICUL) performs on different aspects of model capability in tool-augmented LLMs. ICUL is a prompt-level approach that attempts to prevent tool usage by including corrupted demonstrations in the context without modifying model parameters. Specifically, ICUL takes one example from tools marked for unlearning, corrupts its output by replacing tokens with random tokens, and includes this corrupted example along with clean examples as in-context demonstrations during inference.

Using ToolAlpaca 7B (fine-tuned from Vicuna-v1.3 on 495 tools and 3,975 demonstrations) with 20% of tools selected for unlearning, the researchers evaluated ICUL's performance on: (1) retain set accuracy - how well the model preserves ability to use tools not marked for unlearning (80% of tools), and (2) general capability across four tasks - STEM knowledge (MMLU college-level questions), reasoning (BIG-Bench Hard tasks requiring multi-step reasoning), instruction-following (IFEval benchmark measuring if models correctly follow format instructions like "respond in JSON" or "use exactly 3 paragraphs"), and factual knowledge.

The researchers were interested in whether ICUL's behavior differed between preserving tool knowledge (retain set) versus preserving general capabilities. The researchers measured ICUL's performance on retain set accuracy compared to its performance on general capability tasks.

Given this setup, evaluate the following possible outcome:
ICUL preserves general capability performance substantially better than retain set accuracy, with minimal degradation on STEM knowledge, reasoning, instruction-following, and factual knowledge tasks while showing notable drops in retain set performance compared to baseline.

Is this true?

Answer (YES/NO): NO